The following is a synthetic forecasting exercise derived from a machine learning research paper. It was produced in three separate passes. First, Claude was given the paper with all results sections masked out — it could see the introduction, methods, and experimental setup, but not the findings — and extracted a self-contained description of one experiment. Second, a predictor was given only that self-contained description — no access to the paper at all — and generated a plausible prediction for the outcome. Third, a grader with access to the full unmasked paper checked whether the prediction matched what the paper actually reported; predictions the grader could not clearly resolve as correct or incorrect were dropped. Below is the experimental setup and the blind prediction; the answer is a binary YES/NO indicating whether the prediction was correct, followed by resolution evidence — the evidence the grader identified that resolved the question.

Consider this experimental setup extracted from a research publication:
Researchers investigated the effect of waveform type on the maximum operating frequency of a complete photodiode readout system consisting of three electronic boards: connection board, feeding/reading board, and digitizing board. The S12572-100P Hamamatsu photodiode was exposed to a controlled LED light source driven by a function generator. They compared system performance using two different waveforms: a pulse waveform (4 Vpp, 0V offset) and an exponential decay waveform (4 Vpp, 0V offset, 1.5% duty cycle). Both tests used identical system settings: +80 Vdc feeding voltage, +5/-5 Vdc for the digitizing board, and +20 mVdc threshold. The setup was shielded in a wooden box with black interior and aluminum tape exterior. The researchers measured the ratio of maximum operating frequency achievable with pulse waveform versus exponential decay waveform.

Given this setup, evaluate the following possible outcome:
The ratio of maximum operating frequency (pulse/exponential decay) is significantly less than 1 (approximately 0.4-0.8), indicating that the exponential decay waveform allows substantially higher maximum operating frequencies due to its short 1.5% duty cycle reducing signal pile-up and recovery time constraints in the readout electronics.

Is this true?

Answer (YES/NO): NO